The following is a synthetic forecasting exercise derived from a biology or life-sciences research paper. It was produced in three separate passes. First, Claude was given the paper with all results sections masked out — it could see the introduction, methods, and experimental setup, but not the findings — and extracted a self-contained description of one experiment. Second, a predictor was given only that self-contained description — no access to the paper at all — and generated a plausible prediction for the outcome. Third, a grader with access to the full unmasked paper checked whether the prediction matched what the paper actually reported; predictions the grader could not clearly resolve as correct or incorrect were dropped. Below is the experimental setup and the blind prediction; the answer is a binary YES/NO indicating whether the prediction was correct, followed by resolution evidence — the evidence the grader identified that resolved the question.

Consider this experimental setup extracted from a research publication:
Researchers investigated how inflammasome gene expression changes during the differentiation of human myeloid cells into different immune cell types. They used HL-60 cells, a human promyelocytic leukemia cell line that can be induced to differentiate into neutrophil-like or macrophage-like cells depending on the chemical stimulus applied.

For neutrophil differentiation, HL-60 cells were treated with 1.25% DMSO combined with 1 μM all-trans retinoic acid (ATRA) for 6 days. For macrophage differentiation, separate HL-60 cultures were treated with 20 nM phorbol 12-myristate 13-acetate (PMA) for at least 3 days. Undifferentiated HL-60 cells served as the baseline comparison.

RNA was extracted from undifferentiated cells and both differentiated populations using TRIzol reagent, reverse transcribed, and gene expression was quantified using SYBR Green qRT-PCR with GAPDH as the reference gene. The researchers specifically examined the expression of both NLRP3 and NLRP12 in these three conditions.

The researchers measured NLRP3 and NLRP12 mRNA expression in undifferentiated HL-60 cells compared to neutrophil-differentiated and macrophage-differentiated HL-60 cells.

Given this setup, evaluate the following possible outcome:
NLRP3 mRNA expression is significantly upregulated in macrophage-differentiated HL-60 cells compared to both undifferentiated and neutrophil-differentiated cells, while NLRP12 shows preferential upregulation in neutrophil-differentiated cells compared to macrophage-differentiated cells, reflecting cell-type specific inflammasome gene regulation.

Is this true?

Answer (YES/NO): NO